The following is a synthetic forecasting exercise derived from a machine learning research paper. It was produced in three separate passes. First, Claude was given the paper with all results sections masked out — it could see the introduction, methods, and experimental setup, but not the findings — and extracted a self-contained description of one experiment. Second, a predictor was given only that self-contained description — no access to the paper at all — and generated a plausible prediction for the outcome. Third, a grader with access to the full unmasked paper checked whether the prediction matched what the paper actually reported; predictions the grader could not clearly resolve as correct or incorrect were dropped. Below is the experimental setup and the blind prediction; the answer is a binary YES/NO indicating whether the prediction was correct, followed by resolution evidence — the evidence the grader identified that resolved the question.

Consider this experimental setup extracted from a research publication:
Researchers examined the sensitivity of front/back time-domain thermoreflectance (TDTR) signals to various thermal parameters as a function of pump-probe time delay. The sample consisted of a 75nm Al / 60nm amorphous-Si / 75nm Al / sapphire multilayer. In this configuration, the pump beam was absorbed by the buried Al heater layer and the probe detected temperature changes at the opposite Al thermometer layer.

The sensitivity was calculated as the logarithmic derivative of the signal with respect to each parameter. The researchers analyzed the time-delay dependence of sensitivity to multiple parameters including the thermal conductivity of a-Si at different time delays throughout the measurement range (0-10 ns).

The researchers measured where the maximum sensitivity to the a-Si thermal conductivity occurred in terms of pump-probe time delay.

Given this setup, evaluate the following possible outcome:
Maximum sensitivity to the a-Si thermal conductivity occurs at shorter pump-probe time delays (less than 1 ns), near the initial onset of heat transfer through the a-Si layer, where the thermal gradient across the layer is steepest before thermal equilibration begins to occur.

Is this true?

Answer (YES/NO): NO